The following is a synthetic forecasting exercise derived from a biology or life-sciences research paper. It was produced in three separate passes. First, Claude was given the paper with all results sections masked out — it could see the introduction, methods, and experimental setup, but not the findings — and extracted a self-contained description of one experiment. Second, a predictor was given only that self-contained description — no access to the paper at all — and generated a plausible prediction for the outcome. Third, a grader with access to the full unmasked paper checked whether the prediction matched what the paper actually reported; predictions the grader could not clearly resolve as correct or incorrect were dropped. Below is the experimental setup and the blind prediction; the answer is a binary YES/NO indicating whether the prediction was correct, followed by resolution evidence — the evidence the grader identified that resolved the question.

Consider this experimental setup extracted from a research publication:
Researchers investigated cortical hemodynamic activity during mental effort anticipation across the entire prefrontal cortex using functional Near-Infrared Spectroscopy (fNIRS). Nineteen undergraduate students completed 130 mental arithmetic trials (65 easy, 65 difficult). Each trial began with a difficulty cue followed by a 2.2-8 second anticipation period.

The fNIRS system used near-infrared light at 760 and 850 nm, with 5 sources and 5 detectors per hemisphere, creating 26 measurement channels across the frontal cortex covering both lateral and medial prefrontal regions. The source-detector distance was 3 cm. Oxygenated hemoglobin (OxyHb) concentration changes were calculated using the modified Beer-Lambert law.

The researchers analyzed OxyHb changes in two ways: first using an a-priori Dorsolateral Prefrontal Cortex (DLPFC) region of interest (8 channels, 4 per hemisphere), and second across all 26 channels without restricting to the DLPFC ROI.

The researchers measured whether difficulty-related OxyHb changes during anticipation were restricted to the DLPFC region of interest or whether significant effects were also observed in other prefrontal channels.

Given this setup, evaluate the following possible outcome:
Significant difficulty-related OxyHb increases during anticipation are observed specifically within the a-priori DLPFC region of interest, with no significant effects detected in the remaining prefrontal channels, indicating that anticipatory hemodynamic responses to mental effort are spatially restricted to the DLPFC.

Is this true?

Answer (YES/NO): NO